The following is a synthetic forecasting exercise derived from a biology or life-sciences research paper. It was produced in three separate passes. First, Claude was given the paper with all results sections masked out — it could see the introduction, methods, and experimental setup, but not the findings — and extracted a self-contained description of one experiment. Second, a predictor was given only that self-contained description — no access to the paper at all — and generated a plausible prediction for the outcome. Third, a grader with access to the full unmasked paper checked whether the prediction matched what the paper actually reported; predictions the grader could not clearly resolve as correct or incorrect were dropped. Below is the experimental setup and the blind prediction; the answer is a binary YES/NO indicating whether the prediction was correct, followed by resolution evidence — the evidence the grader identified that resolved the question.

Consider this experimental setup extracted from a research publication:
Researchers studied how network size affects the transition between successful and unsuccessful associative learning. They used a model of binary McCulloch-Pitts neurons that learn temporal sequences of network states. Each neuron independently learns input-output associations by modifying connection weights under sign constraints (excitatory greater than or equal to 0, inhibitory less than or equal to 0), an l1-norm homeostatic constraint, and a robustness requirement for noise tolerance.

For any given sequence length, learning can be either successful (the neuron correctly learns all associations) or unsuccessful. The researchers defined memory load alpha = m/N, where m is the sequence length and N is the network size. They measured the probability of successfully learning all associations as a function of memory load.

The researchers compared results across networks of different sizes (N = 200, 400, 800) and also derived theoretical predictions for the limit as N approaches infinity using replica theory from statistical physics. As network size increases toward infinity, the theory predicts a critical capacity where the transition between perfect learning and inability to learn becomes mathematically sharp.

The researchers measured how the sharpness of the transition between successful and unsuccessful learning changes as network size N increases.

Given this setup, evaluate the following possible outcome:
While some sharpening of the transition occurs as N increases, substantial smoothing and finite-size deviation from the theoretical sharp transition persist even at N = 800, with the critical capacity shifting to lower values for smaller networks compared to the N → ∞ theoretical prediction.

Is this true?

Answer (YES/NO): NO